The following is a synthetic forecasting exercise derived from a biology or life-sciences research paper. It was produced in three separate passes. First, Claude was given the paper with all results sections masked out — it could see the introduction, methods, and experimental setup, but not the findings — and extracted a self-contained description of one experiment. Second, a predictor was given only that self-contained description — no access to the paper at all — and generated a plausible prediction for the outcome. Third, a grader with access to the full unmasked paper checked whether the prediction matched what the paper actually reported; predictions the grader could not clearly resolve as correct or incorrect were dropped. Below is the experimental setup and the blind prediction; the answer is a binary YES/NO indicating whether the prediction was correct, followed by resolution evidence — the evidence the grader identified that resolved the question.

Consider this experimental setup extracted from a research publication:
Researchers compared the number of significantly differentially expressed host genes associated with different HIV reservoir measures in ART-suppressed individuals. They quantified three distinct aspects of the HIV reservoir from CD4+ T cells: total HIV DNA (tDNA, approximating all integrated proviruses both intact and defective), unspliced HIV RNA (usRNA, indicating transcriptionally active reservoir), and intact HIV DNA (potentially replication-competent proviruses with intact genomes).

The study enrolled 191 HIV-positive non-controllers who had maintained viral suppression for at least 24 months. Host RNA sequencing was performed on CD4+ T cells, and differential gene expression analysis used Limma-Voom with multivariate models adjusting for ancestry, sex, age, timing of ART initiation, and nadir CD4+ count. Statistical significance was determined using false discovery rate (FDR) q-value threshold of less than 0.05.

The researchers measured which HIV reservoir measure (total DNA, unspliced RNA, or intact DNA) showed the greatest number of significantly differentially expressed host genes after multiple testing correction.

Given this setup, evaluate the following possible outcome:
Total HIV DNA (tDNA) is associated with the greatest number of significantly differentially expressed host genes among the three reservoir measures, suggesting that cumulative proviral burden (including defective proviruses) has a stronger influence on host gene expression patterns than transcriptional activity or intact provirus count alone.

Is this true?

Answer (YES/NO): NO